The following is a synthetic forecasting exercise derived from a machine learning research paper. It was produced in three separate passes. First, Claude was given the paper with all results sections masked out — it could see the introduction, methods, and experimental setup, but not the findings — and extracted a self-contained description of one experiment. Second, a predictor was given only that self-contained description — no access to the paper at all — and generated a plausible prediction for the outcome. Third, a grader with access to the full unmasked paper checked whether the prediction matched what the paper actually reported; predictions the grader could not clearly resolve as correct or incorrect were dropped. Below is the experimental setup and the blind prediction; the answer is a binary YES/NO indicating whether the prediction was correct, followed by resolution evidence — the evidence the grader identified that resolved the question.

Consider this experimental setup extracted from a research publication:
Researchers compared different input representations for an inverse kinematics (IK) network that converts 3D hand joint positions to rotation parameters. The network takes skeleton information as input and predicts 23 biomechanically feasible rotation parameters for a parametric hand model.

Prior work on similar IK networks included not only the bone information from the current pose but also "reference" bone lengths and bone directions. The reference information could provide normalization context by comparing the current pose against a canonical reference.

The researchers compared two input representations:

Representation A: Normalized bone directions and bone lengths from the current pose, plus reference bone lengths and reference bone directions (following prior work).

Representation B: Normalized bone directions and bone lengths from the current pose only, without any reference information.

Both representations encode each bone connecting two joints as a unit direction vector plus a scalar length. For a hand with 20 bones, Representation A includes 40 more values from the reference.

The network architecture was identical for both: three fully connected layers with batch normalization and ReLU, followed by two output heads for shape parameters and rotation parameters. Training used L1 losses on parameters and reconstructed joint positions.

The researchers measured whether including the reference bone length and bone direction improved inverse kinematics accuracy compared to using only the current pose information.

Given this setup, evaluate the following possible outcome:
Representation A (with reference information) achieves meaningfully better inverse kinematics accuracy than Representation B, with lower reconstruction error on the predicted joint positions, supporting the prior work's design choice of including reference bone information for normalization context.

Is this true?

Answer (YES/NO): NO